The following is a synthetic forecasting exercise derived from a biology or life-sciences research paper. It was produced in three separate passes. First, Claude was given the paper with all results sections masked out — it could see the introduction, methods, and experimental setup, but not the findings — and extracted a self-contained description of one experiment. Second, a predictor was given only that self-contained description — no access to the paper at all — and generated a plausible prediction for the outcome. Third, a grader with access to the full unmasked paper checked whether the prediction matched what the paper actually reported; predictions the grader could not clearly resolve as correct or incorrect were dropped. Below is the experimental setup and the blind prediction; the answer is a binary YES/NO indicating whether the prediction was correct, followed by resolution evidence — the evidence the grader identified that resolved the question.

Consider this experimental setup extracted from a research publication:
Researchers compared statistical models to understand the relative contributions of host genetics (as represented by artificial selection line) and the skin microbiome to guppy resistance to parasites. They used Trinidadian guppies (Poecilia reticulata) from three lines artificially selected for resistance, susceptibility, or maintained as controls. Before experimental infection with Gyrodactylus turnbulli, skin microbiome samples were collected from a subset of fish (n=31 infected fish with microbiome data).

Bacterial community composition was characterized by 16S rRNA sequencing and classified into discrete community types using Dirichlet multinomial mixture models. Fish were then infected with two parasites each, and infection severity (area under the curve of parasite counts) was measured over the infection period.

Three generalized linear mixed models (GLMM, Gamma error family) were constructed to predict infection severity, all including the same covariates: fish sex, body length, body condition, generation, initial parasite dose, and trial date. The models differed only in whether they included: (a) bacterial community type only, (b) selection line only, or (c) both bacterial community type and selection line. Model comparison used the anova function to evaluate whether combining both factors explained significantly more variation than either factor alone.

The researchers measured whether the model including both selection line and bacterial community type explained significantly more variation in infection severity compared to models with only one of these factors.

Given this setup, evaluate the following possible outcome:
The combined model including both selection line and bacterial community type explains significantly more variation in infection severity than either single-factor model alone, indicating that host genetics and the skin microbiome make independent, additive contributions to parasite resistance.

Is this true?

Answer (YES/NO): YES